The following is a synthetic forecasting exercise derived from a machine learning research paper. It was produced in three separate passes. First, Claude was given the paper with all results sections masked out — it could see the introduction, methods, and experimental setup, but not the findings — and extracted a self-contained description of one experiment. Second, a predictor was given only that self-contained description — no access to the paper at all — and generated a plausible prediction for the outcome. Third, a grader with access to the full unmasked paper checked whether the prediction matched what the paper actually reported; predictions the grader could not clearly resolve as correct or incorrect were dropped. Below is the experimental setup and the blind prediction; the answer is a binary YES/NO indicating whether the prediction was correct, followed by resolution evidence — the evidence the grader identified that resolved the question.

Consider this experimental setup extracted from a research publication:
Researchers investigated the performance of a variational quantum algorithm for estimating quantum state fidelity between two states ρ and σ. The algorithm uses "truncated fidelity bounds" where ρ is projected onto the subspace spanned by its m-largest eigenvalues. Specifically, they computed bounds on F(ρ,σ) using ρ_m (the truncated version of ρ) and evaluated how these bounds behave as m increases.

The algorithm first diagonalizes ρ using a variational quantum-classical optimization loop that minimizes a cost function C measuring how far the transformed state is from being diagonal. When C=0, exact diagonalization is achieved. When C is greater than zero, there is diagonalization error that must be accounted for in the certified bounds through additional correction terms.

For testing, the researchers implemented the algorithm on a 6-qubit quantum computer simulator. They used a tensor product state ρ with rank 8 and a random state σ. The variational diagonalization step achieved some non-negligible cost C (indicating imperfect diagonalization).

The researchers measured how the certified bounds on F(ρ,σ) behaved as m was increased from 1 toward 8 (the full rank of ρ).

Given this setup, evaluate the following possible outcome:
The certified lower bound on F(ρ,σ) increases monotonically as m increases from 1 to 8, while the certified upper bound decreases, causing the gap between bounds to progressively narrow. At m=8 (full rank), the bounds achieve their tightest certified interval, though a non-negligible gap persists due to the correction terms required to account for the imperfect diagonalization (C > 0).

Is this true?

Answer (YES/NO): YES